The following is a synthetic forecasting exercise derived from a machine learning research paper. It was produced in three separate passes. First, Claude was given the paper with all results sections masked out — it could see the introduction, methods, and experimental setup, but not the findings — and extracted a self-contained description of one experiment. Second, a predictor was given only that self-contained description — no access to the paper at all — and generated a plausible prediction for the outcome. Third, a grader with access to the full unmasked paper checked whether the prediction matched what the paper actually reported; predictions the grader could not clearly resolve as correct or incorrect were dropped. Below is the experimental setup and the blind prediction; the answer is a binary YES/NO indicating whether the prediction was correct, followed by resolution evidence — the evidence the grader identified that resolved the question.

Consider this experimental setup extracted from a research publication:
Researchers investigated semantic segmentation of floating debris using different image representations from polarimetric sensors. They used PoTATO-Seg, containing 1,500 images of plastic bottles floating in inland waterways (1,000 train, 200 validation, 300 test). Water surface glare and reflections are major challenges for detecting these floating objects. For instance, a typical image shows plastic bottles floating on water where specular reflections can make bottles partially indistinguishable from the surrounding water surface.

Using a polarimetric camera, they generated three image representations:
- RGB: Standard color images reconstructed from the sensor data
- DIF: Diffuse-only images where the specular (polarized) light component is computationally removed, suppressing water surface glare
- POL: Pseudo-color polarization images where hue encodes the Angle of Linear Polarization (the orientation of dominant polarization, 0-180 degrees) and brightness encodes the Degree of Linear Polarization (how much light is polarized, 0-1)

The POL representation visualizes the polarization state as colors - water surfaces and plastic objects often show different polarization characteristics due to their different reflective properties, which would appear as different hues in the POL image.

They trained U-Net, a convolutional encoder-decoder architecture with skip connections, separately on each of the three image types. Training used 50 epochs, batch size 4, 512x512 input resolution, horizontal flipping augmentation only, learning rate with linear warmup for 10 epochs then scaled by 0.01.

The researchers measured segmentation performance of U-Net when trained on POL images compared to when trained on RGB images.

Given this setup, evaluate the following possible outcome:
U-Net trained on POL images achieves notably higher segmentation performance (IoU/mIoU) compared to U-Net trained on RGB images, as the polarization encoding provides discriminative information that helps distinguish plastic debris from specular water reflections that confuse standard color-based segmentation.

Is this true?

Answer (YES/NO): NO